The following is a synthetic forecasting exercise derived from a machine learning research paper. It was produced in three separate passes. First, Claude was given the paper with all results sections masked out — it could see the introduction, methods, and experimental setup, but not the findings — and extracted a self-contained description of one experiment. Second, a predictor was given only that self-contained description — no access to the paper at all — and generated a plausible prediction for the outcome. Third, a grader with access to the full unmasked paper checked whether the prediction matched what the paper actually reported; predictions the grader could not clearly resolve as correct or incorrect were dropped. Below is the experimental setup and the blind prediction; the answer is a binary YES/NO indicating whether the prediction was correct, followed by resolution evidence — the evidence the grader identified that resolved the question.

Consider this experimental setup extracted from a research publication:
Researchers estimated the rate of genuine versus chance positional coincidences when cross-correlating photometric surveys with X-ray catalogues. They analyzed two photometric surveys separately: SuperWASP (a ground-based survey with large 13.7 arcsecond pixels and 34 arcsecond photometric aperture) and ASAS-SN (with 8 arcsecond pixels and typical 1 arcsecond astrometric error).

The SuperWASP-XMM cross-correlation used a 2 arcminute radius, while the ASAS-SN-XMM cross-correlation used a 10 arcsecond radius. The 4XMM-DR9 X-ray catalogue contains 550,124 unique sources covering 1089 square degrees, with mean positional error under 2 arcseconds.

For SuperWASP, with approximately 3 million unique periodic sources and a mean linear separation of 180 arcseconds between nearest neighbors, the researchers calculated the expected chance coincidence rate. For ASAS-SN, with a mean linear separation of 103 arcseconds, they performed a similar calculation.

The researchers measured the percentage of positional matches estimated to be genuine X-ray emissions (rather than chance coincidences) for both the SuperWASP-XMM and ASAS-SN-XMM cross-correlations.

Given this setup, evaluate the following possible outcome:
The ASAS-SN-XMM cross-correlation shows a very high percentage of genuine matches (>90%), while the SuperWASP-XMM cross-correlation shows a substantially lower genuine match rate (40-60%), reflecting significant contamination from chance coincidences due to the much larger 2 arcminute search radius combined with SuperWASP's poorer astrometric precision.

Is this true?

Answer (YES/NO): NO